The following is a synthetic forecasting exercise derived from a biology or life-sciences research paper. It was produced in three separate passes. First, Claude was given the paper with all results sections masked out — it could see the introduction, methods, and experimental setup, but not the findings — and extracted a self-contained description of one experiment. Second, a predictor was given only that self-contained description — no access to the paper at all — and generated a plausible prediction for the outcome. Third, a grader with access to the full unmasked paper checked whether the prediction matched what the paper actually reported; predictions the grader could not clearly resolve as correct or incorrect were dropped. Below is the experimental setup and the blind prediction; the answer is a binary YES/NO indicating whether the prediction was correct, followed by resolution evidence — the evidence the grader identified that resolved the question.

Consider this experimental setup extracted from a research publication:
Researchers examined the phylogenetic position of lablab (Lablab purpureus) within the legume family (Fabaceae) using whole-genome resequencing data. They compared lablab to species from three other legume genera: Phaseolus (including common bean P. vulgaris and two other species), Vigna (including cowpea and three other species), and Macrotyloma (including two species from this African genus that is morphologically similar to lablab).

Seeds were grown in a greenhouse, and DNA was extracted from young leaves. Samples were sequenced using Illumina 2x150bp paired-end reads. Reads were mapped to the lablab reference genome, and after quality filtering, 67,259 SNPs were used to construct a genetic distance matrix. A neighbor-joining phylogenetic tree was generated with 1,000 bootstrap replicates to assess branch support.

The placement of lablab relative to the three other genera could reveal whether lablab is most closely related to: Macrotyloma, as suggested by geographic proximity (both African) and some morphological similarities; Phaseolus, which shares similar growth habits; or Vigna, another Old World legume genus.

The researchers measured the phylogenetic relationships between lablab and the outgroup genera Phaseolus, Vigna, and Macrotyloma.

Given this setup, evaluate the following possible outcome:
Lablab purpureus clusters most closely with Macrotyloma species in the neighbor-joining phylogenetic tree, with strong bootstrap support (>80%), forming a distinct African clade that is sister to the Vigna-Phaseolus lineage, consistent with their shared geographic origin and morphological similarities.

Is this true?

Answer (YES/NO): NO